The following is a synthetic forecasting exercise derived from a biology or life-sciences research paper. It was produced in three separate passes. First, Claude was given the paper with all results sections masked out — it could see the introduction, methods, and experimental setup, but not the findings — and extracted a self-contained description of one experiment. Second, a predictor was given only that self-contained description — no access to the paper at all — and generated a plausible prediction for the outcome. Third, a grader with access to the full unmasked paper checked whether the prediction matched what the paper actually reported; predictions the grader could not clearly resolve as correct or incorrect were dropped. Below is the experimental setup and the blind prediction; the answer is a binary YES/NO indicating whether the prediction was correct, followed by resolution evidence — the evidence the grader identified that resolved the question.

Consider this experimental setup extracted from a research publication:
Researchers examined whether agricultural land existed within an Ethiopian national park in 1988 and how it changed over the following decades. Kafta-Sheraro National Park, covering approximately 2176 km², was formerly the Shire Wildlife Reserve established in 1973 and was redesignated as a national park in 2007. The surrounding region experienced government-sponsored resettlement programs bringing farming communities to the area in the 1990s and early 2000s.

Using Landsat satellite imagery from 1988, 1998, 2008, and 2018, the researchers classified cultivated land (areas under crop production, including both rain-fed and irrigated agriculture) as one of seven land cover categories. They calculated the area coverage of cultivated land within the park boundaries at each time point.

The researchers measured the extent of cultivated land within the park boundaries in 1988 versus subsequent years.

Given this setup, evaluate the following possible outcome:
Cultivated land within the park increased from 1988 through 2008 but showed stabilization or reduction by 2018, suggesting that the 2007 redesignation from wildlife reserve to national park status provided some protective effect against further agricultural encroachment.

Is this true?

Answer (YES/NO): NO